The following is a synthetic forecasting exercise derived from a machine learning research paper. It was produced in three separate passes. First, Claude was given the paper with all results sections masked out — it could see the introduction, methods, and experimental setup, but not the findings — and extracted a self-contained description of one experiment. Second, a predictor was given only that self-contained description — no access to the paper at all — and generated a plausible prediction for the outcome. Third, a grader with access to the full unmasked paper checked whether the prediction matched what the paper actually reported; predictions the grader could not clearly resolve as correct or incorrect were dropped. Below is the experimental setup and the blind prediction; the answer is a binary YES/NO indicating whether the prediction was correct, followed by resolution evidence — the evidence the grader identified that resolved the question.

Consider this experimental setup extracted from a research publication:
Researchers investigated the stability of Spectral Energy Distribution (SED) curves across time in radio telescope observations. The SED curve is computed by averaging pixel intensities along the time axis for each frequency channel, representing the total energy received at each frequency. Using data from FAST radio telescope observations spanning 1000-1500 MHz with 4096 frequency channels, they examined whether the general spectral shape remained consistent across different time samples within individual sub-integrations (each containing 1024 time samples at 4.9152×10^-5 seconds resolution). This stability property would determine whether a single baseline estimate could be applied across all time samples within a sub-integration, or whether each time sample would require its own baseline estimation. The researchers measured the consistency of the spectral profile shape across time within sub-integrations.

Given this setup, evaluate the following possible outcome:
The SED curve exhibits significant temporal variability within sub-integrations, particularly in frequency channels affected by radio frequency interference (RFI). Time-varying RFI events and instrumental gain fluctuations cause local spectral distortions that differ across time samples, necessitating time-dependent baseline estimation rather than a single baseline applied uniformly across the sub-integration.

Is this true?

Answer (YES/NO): NO